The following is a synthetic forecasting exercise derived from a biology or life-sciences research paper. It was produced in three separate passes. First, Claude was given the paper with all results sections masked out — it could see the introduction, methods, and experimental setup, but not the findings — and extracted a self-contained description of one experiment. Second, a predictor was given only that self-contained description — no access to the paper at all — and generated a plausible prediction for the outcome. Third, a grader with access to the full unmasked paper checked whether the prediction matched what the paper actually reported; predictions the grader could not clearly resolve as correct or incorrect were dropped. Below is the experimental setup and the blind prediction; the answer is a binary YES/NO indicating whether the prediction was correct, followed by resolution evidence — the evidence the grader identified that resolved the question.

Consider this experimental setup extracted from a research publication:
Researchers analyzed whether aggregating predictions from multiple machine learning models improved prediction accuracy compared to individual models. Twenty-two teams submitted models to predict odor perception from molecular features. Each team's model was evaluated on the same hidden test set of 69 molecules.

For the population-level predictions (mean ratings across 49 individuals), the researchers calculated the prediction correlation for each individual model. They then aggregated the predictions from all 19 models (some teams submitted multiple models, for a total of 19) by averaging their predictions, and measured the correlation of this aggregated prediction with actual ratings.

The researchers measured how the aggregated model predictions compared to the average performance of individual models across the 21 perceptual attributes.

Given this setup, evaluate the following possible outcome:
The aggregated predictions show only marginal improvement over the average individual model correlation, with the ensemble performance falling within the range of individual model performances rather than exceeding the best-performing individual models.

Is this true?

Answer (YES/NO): NO